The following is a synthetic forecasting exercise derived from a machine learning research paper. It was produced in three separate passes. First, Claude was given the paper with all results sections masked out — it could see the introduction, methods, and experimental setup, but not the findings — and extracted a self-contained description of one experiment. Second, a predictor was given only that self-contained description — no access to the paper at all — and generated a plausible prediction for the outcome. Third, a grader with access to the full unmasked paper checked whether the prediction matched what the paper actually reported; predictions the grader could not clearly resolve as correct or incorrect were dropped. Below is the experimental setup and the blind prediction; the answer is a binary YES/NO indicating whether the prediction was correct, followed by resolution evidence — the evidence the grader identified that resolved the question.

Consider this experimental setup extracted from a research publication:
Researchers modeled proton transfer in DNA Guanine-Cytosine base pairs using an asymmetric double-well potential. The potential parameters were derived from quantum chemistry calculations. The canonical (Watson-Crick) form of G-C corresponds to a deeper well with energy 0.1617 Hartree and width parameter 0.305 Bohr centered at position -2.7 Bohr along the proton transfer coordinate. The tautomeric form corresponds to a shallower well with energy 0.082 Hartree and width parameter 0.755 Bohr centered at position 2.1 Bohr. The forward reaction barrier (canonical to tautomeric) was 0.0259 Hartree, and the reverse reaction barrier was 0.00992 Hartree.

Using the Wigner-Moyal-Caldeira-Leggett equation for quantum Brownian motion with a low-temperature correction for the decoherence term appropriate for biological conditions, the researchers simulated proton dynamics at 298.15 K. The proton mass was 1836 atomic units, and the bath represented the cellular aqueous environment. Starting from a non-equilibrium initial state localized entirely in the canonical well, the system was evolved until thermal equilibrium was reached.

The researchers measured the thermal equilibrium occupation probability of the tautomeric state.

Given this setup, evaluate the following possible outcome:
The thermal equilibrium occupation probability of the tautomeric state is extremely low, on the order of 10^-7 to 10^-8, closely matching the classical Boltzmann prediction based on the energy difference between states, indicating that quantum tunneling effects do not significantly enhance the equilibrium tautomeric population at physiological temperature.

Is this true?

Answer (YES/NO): NO